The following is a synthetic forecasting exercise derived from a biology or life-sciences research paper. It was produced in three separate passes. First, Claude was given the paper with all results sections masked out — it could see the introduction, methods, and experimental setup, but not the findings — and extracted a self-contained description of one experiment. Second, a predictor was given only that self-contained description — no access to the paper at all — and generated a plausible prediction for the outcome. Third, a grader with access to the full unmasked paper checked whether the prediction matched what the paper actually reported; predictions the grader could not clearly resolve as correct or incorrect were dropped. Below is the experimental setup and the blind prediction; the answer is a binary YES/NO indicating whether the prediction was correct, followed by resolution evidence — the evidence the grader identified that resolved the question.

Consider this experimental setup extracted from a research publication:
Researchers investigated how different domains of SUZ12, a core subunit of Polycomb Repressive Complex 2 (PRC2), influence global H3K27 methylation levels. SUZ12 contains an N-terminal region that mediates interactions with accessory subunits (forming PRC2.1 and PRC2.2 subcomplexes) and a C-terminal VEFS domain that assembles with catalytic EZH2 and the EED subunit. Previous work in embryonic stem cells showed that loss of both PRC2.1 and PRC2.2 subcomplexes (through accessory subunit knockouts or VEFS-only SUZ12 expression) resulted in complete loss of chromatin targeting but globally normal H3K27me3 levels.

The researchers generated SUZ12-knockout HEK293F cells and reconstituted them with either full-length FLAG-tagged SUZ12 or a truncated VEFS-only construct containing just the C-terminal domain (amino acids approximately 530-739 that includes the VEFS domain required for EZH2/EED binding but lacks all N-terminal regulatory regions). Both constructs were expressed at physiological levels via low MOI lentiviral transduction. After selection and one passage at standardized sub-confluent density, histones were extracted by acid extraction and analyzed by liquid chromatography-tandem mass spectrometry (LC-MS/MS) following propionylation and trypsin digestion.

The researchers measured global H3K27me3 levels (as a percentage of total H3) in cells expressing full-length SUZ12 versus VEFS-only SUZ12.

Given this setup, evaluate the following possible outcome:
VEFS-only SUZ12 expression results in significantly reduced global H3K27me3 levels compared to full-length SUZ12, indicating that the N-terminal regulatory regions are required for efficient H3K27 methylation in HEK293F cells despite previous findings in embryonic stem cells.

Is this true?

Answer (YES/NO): NO